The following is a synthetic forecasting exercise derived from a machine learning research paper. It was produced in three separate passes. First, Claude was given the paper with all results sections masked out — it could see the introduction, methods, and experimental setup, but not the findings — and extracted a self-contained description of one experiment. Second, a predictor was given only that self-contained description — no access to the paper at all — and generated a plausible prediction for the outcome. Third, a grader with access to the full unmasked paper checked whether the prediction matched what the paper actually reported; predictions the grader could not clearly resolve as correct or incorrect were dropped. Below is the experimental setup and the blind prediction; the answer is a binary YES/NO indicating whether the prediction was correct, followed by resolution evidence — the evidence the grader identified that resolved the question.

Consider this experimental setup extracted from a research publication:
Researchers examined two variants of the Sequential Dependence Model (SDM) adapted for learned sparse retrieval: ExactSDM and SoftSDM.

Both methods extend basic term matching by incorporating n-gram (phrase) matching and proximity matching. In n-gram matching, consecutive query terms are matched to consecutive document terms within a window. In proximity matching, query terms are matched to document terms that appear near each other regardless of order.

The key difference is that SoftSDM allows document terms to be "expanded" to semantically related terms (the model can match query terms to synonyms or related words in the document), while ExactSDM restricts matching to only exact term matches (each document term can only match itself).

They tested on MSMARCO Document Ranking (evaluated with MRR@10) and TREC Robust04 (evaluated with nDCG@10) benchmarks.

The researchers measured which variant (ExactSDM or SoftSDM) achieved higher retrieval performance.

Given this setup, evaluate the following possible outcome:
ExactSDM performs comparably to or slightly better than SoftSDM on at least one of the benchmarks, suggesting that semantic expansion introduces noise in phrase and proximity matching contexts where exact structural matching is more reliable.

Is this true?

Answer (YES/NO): YES